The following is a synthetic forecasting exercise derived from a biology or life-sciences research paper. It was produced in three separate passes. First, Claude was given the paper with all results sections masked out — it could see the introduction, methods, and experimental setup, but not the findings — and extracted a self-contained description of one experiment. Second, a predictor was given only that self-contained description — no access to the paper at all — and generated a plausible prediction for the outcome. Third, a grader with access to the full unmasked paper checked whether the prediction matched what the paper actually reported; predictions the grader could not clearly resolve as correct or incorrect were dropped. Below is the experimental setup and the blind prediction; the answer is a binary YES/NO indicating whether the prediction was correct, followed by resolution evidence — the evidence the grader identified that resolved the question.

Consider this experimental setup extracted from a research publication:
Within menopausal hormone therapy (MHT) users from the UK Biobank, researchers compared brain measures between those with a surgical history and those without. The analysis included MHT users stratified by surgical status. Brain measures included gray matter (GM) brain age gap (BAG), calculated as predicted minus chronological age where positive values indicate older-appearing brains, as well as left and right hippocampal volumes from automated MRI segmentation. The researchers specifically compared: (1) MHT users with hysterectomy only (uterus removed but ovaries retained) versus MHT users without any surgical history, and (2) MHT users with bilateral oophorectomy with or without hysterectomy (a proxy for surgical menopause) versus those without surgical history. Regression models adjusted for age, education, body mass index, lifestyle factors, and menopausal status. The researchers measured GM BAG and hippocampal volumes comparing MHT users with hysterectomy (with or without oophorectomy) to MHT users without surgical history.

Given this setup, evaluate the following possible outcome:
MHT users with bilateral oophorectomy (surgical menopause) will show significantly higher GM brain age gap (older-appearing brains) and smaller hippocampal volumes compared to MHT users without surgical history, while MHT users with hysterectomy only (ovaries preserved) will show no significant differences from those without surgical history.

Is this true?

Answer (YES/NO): NO